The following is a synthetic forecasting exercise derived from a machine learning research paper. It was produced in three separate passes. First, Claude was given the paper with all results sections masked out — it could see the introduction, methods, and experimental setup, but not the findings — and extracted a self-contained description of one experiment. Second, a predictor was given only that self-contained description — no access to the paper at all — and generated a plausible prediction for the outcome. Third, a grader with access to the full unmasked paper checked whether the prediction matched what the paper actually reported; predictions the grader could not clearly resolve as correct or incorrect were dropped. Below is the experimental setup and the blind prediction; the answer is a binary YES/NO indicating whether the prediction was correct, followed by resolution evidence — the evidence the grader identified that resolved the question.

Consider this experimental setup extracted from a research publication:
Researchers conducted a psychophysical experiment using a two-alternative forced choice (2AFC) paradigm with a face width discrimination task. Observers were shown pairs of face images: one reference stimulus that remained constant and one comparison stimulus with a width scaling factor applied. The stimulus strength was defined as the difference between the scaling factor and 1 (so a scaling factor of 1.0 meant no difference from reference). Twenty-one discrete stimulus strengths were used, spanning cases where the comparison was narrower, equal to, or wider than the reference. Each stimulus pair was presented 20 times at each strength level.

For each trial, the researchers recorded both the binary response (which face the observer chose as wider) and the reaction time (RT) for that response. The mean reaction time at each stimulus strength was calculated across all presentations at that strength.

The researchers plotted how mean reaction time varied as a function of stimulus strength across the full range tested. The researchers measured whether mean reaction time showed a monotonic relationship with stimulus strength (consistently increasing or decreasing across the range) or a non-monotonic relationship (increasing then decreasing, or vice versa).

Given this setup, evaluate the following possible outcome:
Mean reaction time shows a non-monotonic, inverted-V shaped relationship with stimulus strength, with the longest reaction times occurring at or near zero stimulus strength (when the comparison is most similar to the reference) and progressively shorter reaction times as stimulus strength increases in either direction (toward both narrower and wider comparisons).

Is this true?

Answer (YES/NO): YES